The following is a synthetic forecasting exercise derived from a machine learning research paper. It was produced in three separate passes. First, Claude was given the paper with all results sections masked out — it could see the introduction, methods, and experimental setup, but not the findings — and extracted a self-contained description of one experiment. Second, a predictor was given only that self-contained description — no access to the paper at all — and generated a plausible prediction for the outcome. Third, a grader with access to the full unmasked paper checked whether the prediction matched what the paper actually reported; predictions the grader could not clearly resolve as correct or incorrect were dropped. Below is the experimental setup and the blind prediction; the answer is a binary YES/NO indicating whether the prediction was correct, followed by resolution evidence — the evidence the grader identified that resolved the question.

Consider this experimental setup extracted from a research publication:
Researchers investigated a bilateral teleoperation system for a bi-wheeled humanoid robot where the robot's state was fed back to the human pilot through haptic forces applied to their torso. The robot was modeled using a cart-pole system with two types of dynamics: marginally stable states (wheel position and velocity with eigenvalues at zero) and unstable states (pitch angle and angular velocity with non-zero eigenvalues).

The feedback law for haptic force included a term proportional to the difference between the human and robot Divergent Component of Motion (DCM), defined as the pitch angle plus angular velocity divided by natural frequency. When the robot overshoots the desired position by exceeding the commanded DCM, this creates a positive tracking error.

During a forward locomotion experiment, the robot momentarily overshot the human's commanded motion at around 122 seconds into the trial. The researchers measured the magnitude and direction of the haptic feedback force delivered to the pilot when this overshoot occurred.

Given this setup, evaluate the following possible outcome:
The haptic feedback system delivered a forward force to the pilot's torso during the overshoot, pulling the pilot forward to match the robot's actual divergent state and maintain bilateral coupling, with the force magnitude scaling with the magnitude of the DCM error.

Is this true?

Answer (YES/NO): YES